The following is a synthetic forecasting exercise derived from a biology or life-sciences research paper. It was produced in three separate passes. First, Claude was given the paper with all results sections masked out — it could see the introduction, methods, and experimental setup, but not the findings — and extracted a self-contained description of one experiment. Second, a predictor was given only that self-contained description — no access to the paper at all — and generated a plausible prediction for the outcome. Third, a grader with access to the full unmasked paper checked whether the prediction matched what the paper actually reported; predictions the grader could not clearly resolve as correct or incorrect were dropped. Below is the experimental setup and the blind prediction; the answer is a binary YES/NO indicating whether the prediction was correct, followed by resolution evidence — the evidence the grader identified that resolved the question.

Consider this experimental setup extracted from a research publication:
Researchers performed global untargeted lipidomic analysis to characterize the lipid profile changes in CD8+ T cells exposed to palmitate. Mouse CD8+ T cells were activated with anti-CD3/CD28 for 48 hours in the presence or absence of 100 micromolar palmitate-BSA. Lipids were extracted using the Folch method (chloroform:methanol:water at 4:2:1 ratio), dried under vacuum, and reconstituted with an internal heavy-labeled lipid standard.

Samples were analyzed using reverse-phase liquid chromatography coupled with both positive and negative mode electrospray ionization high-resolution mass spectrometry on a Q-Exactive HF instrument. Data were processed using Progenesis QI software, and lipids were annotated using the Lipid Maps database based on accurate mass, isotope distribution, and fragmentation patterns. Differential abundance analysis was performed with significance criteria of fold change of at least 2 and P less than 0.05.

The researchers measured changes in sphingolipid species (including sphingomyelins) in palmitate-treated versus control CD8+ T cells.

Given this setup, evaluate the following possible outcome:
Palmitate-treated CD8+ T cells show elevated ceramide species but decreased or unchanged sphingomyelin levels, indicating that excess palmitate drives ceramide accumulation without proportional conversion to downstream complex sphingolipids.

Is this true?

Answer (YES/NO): NO